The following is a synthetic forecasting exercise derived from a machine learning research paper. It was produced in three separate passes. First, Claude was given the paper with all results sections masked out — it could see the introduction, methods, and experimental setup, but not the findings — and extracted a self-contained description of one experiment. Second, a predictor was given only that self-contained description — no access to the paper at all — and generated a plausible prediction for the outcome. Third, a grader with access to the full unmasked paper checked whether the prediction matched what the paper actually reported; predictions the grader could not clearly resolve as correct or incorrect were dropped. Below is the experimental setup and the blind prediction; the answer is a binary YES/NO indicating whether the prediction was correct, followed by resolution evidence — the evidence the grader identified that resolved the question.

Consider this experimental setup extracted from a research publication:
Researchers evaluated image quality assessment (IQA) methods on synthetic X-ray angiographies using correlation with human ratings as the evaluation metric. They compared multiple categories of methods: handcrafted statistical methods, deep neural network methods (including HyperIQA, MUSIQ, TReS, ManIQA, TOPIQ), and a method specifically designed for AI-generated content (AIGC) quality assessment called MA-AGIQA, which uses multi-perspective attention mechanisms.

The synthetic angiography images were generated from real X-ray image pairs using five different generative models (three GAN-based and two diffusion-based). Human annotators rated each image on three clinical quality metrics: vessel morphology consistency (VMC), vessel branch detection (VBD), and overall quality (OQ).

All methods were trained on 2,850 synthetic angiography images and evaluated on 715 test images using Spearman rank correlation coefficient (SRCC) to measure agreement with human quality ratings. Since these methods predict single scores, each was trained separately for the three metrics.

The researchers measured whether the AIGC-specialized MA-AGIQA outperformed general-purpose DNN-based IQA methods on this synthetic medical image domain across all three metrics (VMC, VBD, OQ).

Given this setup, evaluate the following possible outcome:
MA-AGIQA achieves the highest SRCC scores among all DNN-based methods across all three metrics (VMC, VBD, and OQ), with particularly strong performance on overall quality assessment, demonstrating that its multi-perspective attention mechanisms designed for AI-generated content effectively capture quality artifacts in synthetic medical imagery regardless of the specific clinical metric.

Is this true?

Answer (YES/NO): NO